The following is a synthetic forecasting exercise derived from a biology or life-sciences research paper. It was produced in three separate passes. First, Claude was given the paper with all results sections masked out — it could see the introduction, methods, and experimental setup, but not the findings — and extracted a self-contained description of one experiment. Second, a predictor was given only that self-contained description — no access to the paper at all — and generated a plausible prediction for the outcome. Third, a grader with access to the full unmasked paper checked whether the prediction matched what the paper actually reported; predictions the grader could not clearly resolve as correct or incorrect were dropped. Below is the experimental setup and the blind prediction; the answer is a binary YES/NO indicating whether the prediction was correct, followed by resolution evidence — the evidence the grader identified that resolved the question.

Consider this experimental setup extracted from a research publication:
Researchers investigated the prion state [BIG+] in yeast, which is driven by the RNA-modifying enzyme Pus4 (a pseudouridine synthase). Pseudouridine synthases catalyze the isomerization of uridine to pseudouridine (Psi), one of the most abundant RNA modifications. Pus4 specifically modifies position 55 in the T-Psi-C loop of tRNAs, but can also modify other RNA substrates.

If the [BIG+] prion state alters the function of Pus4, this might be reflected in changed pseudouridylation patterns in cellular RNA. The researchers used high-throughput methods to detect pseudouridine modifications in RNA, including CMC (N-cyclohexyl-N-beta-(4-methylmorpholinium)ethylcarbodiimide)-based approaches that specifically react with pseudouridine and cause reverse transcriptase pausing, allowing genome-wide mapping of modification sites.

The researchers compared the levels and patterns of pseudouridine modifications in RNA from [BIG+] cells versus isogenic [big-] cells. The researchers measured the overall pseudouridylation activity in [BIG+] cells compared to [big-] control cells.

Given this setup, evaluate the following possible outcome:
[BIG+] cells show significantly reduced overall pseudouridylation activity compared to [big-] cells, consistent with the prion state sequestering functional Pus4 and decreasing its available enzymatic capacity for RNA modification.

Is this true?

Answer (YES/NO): NO